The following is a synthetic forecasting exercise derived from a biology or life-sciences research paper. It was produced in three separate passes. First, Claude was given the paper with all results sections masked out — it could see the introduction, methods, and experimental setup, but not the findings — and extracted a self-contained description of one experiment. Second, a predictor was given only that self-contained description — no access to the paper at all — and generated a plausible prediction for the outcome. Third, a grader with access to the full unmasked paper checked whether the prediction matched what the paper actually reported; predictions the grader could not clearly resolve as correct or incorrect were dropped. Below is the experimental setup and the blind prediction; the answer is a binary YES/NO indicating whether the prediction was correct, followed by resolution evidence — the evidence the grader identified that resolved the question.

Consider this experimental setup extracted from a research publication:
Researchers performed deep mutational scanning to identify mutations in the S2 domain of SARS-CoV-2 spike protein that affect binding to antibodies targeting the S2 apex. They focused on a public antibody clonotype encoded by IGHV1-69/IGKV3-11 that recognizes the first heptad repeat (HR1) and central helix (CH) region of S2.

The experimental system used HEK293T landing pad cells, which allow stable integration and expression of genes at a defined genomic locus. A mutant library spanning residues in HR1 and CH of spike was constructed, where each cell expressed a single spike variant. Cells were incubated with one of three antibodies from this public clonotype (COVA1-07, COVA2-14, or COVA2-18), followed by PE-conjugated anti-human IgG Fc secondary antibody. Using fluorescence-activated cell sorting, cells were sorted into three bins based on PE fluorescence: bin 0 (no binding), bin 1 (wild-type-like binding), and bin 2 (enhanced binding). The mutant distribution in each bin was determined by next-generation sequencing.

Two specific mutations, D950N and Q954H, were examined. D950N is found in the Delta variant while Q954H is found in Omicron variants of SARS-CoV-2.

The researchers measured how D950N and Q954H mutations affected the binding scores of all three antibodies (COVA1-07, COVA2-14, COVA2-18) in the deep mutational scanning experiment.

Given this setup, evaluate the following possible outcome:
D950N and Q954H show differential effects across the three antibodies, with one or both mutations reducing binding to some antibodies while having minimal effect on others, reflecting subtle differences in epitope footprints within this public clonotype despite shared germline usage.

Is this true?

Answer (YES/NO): NO